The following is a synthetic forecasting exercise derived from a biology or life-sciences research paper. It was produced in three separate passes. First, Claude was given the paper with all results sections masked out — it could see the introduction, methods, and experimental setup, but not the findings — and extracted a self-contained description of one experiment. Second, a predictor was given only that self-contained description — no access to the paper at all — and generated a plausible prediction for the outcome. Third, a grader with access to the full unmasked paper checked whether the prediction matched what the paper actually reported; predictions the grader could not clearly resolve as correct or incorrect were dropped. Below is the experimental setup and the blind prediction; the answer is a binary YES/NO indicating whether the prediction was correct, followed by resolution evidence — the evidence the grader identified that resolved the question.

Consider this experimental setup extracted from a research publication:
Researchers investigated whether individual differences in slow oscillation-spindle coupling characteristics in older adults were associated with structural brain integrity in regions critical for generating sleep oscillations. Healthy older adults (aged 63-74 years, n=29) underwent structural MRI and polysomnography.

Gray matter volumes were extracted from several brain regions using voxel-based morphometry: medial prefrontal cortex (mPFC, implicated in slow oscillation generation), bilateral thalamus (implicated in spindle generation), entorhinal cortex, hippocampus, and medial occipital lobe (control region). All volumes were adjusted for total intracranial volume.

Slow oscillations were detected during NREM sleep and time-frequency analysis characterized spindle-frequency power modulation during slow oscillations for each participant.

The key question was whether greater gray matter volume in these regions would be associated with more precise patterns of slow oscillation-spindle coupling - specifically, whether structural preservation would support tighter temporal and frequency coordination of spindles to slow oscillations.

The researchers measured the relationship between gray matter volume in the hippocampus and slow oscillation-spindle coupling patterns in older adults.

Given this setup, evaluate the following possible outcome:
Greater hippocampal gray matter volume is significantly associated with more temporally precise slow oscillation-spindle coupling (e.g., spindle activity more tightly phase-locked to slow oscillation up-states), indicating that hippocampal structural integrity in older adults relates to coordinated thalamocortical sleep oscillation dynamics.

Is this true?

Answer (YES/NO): NO